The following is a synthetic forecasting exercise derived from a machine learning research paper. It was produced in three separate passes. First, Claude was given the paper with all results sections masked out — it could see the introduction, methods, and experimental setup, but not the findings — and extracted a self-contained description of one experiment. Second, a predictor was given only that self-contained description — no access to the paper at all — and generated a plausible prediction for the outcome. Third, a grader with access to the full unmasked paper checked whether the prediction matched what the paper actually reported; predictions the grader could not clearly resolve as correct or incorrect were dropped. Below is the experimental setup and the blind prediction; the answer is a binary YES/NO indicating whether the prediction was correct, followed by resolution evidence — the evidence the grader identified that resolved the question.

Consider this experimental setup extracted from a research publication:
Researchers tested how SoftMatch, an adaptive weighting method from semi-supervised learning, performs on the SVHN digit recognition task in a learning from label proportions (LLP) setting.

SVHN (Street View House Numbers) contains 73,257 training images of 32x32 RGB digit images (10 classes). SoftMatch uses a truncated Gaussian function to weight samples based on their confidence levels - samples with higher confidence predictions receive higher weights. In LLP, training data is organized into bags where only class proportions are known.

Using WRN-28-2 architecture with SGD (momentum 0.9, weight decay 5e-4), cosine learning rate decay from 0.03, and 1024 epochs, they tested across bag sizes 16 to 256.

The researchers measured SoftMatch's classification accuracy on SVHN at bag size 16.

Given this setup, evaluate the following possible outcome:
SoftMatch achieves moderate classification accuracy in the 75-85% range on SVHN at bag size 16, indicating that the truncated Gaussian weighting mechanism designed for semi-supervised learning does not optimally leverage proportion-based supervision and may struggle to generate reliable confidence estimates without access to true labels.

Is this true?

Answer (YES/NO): NO